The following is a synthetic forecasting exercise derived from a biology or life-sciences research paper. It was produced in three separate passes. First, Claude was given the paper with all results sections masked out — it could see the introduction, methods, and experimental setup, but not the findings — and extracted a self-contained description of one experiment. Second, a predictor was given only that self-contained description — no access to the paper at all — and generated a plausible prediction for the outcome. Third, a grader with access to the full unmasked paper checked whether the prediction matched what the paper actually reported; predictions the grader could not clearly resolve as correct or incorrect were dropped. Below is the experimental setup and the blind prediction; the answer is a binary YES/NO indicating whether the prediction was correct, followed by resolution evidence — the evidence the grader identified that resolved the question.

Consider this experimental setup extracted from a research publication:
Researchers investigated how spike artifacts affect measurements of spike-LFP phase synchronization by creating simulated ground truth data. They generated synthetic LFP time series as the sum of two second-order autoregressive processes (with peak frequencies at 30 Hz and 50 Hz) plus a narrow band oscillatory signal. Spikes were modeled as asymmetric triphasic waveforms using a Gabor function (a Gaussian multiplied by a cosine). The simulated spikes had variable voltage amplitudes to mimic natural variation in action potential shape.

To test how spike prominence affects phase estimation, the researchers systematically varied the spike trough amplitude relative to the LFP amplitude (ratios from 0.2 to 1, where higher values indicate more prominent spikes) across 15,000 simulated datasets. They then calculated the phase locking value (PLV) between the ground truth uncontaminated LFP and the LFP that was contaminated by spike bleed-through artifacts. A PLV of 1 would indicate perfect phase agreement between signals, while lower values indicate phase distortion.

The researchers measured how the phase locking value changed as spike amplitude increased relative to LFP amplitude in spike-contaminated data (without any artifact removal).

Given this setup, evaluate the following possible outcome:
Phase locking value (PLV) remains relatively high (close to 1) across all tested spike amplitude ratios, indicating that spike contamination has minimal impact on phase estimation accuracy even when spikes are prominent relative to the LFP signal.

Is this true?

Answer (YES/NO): NO